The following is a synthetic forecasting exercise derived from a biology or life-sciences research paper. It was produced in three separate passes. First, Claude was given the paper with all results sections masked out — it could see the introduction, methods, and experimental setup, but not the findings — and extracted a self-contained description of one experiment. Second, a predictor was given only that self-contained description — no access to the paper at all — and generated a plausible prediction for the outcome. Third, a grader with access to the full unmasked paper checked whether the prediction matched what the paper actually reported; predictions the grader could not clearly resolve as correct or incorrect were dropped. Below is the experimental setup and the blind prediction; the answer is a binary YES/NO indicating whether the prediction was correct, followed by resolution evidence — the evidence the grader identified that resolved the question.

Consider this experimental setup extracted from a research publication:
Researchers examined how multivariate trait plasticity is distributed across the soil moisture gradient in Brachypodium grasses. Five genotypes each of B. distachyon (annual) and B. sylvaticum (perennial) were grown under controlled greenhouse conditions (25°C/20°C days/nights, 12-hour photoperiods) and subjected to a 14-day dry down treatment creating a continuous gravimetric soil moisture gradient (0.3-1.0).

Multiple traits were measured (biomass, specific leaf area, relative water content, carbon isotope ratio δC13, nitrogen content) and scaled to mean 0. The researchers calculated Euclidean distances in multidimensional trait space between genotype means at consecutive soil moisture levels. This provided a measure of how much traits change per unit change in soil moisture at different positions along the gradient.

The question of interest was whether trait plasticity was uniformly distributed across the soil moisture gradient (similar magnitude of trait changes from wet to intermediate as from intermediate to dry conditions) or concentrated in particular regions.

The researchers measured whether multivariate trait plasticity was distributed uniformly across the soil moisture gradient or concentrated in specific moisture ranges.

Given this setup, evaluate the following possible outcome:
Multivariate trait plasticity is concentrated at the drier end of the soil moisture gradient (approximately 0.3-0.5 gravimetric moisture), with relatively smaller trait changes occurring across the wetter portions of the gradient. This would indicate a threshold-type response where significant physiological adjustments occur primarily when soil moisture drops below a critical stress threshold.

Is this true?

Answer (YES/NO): NO